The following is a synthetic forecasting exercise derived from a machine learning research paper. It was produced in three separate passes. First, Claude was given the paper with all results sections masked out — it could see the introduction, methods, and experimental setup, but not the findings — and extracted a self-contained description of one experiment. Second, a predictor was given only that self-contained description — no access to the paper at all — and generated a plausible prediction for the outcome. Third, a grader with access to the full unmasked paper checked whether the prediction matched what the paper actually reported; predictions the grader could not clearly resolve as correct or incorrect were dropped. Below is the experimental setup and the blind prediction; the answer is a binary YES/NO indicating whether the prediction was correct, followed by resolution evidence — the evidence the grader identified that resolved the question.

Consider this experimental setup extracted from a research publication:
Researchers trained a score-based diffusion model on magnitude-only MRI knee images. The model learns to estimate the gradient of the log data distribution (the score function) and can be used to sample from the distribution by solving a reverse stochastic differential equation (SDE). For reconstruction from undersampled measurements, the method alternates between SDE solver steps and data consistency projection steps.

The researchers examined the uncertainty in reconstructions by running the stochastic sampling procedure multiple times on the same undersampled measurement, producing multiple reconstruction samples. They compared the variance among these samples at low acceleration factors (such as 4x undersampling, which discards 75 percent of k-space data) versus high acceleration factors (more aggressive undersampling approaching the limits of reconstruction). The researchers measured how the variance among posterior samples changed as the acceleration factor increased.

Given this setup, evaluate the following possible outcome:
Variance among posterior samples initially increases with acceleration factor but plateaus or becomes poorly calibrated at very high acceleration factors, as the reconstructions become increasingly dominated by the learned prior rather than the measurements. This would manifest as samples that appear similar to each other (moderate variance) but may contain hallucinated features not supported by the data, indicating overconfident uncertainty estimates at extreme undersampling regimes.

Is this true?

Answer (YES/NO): NO